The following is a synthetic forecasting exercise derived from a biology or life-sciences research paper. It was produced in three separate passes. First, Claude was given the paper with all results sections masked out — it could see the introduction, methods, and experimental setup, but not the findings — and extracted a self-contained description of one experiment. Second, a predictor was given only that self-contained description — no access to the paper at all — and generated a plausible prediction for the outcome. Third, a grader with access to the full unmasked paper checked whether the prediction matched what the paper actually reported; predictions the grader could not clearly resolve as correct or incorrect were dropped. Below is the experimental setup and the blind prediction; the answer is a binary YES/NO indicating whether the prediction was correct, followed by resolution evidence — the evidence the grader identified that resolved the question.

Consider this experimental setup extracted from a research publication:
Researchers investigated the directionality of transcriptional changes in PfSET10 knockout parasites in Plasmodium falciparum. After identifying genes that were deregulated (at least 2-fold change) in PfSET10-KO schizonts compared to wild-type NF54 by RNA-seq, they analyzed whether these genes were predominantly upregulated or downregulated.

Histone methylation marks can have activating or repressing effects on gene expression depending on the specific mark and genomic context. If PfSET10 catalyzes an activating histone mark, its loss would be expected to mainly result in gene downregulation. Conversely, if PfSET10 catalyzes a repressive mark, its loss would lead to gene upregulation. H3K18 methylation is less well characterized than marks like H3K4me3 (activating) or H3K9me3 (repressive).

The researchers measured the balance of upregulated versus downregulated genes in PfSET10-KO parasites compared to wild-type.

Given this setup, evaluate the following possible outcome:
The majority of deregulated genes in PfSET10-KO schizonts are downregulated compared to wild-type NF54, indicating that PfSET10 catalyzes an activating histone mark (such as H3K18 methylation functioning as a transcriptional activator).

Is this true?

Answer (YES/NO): NO